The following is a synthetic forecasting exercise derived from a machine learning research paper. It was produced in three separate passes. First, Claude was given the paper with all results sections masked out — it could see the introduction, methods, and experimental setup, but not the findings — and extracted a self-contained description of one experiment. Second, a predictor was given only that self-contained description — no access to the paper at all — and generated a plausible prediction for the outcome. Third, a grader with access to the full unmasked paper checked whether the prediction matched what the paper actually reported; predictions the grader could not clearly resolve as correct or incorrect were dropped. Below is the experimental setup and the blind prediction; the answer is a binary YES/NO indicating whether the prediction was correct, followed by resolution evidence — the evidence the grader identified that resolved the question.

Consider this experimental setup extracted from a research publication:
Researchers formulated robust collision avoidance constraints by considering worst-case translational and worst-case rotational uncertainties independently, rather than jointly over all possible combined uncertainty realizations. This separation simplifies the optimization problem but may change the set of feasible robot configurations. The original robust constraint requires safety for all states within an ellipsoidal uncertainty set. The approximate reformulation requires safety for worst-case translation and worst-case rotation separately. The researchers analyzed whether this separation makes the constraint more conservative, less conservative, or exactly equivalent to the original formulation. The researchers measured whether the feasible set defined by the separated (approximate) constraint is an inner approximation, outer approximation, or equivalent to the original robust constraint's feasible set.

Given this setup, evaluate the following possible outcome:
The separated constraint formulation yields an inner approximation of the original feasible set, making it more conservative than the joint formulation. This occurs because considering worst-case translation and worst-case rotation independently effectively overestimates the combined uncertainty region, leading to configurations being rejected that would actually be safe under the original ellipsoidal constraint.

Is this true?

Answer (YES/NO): YES